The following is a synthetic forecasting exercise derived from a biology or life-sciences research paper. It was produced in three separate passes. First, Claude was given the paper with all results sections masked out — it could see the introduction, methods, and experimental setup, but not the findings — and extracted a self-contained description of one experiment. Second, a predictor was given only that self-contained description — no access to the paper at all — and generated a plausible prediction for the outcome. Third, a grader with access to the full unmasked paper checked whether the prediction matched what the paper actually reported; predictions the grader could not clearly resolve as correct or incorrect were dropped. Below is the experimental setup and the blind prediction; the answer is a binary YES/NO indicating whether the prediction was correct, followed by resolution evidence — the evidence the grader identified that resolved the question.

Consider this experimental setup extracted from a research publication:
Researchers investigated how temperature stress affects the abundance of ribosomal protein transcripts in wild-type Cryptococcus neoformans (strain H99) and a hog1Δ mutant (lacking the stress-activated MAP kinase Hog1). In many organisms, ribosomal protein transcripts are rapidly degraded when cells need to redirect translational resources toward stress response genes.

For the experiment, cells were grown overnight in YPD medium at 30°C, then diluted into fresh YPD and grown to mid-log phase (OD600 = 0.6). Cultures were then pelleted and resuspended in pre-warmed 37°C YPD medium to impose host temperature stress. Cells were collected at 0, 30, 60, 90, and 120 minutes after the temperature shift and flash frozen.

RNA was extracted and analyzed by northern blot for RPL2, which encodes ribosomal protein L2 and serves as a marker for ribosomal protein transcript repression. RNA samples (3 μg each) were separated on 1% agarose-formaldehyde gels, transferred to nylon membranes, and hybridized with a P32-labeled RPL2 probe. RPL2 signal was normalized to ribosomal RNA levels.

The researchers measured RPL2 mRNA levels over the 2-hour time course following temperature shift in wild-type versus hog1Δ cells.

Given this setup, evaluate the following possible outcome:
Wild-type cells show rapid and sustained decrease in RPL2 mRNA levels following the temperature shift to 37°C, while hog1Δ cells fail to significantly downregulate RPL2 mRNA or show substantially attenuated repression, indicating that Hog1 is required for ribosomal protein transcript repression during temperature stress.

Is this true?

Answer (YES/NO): NO